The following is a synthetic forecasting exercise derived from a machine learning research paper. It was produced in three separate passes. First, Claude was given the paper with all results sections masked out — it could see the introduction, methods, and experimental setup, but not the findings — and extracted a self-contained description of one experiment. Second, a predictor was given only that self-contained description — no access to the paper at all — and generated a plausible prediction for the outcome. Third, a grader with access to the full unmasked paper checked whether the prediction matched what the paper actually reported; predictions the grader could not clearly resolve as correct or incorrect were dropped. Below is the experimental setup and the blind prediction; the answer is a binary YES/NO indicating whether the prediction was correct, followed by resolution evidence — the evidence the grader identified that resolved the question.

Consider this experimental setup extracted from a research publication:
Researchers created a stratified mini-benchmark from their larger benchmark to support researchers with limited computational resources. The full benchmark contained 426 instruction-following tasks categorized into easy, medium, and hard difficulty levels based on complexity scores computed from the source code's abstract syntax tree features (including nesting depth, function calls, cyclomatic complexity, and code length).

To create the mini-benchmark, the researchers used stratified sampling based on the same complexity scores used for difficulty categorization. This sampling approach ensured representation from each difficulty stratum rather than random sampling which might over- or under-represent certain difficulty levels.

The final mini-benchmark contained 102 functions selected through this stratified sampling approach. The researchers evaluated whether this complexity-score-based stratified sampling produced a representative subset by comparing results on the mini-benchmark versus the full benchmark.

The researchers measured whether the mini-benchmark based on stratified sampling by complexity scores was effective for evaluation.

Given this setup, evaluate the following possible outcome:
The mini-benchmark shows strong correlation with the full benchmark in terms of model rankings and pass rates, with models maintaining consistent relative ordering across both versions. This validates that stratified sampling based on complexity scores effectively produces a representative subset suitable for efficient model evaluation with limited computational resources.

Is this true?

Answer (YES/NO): YES